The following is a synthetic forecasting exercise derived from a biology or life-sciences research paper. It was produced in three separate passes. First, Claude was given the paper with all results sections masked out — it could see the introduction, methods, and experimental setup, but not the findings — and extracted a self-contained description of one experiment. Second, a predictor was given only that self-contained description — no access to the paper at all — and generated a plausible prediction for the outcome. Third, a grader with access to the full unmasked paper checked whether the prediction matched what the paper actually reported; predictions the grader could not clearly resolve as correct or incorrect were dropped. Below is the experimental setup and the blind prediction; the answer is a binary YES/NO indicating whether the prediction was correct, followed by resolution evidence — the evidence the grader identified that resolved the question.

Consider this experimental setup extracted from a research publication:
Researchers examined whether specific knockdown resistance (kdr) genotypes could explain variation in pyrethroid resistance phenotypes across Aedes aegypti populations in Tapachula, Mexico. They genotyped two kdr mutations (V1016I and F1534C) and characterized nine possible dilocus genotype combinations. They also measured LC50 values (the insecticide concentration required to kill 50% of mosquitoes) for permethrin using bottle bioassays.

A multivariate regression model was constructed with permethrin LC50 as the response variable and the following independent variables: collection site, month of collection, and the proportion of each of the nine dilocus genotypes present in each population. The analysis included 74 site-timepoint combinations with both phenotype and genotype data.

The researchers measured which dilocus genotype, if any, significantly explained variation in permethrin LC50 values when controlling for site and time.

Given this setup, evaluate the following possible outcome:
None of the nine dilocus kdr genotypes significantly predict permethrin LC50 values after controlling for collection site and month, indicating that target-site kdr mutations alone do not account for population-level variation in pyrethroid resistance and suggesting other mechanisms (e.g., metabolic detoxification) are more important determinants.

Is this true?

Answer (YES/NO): NO